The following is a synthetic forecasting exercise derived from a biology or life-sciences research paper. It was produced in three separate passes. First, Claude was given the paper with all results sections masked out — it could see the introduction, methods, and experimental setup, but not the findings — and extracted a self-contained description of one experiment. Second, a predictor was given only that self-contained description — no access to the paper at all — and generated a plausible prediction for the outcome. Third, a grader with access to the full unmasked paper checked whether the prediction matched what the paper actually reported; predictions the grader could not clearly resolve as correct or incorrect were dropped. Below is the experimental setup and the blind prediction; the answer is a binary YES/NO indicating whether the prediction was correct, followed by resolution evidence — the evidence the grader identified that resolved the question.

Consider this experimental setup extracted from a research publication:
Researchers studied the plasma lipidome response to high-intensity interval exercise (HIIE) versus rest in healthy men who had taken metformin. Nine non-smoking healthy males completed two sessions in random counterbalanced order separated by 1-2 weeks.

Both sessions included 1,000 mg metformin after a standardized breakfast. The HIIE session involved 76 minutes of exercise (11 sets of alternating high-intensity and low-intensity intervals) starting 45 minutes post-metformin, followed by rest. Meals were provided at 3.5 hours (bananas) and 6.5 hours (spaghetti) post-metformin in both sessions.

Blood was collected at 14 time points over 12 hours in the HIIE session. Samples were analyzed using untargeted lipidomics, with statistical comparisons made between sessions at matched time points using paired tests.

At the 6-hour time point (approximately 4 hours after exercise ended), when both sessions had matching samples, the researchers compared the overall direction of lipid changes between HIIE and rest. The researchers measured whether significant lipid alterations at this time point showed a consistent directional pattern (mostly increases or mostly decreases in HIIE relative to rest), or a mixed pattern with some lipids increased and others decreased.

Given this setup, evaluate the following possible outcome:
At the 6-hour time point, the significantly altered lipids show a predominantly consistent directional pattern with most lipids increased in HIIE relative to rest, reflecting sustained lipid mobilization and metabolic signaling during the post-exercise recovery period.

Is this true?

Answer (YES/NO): YES